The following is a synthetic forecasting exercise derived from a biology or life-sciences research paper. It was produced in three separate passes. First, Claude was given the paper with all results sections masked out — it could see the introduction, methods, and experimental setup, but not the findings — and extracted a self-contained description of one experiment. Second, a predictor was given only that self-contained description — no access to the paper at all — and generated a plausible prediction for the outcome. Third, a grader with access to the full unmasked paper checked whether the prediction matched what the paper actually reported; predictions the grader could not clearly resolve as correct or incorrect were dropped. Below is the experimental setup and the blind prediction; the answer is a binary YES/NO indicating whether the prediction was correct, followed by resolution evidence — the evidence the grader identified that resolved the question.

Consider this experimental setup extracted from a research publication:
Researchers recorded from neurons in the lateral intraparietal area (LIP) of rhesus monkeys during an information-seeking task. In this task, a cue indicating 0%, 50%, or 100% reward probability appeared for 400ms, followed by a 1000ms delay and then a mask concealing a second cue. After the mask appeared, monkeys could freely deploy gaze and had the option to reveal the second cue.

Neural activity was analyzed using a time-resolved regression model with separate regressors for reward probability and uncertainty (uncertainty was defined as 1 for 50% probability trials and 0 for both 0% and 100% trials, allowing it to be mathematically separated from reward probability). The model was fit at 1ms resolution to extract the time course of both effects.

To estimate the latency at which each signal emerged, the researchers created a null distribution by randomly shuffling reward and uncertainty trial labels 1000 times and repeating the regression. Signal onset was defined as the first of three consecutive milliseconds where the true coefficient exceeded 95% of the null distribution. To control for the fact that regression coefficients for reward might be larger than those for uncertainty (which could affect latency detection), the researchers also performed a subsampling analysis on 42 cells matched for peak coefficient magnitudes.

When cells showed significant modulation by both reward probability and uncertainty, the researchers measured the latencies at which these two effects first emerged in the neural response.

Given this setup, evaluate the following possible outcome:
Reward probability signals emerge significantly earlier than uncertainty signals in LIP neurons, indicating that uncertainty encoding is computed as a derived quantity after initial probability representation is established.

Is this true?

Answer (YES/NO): NO